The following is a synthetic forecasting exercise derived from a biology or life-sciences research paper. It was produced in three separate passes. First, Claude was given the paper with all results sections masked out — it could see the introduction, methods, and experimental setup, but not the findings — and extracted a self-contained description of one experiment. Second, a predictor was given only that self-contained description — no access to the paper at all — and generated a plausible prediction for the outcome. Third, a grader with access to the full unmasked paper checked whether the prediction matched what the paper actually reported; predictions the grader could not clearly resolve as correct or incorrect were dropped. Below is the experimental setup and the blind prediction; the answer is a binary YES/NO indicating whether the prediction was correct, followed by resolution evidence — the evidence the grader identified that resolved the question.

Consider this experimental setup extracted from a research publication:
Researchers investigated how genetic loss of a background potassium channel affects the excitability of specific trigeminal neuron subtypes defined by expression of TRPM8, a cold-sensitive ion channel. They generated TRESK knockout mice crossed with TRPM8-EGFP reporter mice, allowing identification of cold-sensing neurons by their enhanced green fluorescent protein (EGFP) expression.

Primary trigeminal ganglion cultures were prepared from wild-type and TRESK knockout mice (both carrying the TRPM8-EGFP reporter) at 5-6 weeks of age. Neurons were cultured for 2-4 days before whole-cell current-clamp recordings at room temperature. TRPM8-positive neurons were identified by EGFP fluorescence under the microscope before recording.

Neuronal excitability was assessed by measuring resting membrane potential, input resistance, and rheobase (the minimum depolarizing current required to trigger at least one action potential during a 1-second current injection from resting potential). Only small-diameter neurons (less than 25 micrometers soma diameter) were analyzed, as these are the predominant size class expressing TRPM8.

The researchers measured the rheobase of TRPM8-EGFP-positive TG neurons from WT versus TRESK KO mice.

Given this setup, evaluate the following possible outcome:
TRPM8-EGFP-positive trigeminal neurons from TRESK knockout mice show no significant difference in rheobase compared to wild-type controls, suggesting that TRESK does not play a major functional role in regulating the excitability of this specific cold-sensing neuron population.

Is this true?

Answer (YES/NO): NO